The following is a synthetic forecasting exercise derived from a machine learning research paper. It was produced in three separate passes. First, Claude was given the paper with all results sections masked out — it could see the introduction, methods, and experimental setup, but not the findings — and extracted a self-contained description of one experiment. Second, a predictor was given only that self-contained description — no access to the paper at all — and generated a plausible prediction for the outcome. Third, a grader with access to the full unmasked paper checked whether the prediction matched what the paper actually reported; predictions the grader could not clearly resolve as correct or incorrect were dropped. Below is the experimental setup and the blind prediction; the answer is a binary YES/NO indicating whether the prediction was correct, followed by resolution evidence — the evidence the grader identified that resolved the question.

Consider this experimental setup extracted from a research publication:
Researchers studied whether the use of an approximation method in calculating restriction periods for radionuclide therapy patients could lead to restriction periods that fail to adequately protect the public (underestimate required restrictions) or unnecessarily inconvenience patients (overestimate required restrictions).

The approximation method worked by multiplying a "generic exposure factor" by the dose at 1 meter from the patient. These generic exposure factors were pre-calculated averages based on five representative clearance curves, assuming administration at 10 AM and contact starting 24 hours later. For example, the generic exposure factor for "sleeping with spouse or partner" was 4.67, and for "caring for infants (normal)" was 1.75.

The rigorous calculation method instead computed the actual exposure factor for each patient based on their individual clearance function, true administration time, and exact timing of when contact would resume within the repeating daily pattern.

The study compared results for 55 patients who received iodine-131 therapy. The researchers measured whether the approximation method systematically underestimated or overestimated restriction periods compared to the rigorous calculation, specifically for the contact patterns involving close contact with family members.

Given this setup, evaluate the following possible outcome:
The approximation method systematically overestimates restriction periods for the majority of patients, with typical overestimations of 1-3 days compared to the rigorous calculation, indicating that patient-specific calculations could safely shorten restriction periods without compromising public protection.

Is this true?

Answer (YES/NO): NO